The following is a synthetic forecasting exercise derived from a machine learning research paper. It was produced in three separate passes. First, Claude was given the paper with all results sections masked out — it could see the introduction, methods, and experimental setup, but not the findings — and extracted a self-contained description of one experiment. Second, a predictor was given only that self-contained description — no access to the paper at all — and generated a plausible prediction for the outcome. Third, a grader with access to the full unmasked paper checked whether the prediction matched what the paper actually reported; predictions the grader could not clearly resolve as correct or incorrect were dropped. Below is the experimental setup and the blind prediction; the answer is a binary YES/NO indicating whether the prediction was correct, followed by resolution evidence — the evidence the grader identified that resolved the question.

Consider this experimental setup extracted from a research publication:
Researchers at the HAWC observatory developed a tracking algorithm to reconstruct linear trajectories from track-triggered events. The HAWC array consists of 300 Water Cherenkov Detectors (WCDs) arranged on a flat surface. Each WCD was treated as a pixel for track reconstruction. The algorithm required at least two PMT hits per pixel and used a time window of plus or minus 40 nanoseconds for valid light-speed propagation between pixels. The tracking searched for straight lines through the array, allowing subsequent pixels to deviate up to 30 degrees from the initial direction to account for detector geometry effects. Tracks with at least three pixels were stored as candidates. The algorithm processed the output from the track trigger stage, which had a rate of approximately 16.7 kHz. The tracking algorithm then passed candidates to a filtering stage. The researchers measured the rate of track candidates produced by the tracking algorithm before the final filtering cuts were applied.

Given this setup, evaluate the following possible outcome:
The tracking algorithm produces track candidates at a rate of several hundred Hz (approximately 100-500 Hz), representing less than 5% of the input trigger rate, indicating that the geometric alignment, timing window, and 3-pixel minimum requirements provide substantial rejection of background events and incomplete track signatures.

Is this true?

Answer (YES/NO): YES